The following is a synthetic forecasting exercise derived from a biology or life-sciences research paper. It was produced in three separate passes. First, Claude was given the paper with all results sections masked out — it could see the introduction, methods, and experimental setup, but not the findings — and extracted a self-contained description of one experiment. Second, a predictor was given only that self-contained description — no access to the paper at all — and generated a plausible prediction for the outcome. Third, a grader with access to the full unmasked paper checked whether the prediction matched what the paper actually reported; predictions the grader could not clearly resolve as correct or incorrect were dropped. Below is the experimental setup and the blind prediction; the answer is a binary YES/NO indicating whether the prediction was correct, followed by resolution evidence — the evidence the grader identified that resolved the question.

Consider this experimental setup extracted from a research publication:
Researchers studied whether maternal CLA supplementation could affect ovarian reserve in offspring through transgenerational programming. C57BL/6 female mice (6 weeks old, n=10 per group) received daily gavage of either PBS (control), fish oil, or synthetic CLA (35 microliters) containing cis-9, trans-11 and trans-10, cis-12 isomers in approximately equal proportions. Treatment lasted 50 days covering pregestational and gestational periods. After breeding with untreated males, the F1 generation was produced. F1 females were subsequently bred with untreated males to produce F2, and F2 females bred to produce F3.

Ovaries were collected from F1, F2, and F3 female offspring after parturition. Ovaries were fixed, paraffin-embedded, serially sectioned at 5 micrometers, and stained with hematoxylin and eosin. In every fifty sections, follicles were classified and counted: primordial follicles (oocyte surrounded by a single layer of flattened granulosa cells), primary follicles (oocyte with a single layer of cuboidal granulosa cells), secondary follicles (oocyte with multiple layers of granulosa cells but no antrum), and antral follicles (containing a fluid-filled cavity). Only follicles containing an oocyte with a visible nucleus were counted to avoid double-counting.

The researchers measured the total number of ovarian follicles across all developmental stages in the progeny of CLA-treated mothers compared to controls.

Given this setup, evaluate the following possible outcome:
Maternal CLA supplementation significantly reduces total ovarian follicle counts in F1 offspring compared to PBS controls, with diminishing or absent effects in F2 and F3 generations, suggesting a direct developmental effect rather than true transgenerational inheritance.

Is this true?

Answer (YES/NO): NO